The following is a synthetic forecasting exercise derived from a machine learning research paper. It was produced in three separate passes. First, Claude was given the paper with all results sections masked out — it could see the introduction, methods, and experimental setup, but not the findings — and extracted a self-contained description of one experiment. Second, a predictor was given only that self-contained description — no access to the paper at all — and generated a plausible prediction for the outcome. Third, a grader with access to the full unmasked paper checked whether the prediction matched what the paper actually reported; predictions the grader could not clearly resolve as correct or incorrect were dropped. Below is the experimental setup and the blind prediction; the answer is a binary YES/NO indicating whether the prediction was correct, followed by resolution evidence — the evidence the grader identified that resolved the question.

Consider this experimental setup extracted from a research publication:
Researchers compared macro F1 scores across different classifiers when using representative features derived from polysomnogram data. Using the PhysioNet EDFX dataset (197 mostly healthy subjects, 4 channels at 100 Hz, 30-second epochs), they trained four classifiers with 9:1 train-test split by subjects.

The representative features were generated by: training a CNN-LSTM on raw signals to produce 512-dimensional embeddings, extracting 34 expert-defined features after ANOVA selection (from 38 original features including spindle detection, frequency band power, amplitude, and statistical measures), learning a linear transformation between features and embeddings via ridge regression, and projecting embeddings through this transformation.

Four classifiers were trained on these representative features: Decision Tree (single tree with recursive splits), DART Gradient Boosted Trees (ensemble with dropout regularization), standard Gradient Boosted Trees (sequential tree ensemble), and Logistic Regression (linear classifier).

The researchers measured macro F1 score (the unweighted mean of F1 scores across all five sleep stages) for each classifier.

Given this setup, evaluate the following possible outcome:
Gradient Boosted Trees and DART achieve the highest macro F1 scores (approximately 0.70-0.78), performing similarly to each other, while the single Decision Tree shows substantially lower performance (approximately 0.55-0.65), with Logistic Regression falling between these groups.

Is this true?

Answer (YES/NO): NO